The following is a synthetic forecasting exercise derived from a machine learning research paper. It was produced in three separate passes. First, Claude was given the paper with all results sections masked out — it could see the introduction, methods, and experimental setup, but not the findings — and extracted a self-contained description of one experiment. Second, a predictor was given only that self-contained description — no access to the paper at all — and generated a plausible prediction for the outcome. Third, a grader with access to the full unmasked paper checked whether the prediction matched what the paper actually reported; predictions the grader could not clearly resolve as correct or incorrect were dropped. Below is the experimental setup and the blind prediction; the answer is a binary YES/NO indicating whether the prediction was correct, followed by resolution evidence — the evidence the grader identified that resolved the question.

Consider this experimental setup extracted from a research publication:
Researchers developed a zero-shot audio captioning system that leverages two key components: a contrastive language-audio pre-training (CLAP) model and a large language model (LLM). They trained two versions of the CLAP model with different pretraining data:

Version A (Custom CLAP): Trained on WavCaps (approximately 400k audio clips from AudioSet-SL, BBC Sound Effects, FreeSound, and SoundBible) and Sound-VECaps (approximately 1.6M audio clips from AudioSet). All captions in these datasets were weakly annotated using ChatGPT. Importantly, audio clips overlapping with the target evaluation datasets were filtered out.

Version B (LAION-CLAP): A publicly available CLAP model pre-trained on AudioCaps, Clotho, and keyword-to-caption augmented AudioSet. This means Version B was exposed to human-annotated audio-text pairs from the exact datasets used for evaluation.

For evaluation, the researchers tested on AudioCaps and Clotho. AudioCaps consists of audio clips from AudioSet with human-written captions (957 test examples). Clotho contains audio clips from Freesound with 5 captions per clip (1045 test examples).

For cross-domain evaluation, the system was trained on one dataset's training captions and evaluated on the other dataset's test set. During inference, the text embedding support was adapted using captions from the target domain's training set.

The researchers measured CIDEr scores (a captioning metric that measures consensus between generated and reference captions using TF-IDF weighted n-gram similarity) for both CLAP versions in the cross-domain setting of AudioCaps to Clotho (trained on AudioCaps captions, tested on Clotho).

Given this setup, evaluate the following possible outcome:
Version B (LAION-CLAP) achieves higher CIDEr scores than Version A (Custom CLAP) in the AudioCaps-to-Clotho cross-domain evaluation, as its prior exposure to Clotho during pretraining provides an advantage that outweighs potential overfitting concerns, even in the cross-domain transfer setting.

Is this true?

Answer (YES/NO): NO